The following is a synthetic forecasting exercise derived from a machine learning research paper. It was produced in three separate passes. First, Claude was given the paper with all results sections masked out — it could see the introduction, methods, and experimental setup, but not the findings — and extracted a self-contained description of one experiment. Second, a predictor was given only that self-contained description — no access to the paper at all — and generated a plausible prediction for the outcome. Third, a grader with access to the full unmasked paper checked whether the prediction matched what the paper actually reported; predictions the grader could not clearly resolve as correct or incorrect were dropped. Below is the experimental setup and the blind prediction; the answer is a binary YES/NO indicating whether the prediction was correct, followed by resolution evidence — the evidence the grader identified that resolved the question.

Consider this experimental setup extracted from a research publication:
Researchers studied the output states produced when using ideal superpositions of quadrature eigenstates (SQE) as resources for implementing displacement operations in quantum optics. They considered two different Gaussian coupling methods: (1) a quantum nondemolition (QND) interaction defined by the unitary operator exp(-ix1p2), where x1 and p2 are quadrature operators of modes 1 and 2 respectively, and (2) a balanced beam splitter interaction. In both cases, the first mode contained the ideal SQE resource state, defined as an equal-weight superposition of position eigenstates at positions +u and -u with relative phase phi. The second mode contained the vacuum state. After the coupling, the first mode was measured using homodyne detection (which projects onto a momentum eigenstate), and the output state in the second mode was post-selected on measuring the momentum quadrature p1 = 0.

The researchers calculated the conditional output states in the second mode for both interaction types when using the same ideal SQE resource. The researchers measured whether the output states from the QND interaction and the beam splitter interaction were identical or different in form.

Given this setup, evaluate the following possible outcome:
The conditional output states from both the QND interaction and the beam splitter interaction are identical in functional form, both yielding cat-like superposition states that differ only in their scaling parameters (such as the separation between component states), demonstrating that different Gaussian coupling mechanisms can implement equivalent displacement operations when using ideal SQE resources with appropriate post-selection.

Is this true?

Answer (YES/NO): NO